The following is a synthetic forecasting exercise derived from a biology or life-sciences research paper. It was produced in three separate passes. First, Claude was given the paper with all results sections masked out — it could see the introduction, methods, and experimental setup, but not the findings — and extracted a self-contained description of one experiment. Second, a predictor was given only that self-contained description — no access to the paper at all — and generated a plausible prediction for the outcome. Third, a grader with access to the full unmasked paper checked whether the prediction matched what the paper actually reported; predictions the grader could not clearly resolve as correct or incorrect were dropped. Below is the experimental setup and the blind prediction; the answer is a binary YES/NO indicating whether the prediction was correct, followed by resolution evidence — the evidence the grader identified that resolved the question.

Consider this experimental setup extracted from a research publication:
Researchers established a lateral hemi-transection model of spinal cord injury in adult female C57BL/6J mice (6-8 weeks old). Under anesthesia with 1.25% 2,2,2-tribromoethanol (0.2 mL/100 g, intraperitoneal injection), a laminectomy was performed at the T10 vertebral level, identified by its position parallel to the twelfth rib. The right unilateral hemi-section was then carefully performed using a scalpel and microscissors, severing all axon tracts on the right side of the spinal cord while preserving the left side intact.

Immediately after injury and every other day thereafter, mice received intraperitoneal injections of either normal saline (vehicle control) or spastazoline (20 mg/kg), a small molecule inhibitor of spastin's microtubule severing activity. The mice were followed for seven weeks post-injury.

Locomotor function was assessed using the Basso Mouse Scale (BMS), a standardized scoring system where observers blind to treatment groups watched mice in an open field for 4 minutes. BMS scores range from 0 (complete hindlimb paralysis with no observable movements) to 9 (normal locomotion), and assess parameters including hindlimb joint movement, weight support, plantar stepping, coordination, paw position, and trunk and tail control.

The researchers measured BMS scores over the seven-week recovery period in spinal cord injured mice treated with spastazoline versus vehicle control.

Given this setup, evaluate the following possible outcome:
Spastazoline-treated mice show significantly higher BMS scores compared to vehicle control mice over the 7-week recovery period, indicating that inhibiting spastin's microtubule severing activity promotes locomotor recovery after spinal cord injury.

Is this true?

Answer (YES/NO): NO